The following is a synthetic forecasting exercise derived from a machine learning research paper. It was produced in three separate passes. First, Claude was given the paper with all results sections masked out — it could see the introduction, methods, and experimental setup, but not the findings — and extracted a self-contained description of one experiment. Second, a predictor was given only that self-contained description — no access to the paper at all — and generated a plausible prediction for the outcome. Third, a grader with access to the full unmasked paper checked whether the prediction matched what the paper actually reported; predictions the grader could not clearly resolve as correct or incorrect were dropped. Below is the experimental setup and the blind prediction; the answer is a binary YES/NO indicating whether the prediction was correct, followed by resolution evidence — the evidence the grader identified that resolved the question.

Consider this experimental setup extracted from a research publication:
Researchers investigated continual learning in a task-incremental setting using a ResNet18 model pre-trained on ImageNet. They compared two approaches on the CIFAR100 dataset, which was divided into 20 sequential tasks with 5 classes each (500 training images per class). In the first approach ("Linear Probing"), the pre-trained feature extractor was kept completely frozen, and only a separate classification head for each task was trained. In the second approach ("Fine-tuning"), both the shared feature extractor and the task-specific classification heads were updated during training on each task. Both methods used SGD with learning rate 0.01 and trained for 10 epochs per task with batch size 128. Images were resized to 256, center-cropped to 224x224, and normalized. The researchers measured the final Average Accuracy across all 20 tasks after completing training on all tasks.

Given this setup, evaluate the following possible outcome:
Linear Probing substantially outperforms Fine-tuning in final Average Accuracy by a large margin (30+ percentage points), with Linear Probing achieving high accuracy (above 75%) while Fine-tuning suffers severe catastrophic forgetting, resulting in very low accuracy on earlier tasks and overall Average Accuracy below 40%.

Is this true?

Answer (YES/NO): NO